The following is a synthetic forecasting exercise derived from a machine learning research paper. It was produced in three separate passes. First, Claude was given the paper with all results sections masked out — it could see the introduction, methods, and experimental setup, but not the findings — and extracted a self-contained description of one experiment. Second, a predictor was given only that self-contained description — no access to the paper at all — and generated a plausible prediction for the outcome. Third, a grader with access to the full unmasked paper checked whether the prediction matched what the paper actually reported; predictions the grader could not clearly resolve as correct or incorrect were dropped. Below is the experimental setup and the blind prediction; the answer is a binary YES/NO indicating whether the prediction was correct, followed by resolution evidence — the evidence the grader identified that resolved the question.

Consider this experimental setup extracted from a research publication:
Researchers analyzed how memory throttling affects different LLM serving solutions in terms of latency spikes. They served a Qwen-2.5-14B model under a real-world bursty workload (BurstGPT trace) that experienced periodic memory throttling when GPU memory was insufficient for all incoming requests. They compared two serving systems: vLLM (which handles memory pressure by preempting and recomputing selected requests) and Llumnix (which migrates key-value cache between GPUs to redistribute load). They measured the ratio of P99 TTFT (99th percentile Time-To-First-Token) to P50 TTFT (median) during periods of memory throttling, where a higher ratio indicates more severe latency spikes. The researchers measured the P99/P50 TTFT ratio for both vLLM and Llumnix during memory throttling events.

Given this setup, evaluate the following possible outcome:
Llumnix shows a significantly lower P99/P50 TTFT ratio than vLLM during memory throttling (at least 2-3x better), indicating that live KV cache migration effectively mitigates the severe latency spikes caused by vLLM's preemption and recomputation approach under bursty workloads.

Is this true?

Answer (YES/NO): NO